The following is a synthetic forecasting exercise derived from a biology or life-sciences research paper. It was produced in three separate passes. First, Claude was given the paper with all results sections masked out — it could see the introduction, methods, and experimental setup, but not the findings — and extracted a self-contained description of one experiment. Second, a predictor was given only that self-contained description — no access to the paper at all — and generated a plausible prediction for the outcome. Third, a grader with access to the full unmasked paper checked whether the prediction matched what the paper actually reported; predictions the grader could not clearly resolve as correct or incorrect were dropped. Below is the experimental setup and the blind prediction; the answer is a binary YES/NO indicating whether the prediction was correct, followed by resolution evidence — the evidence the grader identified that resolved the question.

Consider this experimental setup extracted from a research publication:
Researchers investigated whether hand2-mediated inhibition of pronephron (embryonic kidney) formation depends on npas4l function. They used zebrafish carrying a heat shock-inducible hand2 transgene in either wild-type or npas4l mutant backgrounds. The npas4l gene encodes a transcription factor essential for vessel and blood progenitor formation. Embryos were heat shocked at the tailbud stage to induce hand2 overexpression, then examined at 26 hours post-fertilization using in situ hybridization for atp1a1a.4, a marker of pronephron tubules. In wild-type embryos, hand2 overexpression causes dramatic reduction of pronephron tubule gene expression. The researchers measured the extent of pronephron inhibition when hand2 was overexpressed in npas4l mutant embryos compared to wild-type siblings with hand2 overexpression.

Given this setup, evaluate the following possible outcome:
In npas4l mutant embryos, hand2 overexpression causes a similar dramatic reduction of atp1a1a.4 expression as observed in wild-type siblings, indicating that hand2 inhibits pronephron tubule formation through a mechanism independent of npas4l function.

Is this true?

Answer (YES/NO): NO